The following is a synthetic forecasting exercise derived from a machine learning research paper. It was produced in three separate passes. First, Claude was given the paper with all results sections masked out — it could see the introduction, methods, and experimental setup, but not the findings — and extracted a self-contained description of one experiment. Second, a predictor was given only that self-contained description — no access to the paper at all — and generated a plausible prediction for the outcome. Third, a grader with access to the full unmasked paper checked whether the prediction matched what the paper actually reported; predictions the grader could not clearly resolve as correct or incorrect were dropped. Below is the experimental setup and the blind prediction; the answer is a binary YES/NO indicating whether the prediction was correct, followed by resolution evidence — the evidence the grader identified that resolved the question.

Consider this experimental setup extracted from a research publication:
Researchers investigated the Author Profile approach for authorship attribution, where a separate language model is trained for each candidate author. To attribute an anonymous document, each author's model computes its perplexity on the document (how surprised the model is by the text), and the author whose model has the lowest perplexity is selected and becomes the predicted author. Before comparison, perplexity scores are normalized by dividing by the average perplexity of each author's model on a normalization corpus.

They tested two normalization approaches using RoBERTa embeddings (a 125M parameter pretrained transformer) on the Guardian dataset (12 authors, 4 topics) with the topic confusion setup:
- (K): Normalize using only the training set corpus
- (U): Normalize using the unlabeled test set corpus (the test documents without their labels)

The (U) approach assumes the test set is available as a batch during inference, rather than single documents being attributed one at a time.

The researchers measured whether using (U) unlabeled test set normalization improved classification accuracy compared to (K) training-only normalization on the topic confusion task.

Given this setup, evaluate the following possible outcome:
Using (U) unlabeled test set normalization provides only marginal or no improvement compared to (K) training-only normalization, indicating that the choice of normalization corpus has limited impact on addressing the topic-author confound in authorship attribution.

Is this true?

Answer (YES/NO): YES